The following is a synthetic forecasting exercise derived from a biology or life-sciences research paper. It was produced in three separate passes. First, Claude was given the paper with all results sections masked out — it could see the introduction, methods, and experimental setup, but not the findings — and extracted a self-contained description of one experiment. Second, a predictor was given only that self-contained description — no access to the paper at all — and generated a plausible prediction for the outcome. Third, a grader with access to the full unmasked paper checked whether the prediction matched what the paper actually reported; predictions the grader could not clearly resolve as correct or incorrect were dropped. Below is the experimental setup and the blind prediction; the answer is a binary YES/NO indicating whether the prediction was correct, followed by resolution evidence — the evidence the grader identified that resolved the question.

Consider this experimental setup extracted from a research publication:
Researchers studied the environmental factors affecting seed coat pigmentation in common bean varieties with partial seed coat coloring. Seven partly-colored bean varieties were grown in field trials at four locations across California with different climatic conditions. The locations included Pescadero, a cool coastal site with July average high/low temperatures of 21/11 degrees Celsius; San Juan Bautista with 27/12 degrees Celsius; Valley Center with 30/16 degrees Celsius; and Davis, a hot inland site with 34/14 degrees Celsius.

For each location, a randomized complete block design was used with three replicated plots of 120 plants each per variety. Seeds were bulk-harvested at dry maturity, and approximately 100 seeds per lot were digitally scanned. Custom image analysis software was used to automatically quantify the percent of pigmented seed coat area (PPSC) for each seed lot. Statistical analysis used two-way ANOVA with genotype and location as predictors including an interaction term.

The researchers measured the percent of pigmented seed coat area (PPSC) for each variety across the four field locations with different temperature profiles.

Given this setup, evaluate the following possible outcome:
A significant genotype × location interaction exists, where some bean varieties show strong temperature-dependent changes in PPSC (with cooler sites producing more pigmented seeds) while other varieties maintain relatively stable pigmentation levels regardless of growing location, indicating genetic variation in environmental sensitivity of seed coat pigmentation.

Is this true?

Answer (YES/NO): NO